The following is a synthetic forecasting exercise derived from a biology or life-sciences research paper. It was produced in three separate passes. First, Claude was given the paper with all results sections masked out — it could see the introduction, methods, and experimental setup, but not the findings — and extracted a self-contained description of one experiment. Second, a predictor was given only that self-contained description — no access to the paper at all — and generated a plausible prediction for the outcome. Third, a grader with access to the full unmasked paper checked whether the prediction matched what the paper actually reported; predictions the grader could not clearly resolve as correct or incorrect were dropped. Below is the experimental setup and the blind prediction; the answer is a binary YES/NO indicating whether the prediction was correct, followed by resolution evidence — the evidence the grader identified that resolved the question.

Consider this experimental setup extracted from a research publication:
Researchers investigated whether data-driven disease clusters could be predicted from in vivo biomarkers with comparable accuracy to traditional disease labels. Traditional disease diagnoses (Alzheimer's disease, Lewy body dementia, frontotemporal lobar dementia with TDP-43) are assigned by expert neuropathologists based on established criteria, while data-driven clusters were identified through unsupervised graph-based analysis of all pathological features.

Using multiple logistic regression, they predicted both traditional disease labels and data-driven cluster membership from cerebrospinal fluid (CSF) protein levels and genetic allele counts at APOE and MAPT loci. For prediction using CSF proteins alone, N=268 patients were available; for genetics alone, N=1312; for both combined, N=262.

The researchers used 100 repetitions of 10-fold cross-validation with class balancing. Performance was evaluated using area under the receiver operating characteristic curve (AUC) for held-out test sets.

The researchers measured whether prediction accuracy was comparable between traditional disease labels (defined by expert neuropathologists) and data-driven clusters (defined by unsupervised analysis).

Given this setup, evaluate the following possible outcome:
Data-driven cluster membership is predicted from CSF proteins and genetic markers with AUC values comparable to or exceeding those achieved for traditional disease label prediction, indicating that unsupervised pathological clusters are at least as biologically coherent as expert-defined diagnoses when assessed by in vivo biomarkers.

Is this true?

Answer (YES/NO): YES